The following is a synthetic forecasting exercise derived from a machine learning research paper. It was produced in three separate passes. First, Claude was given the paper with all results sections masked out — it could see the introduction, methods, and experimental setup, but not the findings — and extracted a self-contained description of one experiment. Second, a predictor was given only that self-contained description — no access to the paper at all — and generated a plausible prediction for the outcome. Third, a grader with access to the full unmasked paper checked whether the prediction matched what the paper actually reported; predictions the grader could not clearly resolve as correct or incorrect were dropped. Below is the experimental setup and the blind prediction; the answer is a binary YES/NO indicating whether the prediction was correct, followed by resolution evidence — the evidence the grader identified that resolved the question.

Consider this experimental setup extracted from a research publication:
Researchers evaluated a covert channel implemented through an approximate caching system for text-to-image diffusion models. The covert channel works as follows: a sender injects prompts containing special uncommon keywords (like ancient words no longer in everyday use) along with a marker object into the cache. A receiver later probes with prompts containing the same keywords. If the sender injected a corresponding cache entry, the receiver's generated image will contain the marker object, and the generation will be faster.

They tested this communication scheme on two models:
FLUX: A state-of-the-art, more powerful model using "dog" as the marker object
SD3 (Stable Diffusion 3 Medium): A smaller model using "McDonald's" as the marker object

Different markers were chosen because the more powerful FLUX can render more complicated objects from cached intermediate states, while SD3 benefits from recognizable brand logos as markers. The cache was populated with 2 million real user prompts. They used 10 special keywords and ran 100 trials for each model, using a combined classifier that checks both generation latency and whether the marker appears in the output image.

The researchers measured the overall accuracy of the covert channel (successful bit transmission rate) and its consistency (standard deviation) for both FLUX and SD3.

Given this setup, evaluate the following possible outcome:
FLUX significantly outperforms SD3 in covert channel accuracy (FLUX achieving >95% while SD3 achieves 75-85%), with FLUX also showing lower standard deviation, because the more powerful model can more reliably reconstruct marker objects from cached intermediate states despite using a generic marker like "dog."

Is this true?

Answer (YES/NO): NO